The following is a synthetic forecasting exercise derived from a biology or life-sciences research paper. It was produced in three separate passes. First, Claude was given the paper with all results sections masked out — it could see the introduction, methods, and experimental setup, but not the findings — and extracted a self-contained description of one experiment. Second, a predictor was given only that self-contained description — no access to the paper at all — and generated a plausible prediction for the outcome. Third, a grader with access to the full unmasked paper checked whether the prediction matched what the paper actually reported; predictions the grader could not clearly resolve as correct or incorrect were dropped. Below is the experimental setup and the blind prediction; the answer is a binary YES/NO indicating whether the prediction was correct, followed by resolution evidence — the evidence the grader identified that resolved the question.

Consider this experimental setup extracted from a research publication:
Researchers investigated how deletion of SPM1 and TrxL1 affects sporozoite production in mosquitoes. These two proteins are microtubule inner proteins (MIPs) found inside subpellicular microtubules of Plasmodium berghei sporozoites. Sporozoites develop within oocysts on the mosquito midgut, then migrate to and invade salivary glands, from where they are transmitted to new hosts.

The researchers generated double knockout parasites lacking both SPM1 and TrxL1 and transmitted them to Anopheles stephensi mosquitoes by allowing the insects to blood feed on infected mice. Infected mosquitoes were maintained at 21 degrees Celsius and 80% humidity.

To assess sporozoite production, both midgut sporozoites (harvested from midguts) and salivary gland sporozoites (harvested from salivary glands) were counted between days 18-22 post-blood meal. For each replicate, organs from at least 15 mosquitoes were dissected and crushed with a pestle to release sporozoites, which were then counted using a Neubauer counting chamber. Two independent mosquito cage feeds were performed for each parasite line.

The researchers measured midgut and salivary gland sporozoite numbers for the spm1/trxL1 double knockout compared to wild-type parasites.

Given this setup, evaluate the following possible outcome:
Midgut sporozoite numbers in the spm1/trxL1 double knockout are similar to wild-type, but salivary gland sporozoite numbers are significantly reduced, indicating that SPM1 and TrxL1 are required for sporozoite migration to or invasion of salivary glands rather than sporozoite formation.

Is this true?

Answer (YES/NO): NO